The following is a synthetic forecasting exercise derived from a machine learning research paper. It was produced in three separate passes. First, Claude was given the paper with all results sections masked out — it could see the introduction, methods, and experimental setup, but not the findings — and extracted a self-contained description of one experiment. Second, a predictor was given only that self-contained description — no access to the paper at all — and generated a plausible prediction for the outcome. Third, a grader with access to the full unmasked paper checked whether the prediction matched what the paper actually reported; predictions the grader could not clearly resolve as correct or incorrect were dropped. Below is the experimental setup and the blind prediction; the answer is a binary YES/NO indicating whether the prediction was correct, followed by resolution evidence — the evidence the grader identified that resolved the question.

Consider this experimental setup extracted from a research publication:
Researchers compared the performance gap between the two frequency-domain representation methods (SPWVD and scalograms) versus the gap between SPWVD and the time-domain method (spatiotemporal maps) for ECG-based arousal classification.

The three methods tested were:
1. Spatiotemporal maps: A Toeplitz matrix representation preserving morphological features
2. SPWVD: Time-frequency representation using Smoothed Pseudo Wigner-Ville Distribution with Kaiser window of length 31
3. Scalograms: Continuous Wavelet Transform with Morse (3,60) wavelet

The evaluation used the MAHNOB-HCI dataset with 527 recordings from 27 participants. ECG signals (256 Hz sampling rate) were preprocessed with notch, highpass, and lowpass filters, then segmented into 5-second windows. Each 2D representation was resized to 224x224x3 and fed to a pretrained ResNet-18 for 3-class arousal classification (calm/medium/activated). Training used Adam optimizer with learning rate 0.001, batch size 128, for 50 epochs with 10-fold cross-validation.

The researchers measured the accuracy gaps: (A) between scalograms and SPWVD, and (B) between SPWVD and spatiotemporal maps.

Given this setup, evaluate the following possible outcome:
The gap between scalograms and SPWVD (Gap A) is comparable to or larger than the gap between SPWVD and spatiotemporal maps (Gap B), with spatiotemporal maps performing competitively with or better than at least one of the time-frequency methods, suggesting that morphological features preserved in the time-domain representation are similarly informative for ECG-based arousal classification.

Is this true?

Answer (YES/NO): NO